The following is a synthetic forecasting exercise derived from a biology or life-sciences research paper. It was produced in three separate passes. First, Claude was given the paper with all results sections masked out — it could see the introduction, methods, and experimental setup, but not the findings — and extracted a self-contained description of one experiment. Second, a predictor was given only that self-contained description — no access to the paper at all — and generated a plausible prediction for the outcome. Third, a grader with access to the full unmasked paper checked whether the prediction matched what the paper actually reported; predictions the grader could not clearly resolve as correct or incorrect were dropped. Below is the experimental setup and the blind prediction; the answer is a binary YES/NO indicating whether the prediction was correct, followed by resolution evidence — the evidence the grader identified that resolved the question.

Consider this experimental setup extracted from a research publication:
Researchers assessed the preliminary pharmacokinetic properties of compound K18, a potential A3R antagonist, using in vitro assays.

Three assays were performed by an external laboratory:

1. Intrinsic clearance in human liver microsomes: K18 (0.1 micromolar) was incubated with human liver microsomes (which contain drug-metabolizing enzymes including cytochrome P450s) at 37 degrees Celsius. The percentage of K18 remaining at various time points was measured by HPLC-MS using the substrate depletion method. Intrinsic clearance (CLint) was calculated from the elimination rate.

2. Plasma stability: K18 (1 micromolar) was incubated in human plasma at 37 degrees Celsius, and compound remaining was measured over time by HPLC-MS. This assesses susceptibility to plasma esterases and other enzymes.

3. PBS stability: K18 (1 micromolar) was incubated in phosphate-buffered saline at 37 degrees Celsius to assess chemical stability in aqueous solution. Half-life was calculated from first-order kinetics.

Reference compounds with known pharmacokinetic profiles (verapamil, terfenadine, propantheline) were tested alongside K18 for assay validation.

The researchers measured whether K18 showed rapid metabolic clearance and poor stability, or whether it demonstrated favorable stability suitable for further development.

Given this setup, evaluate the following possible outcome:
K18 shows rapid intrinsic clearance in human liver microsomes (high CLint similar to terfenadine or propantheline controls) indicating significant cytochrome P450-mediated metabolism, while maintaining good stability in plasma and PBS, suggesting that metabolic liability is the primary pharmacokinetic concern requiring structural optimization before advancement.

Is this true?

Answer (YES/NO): NO